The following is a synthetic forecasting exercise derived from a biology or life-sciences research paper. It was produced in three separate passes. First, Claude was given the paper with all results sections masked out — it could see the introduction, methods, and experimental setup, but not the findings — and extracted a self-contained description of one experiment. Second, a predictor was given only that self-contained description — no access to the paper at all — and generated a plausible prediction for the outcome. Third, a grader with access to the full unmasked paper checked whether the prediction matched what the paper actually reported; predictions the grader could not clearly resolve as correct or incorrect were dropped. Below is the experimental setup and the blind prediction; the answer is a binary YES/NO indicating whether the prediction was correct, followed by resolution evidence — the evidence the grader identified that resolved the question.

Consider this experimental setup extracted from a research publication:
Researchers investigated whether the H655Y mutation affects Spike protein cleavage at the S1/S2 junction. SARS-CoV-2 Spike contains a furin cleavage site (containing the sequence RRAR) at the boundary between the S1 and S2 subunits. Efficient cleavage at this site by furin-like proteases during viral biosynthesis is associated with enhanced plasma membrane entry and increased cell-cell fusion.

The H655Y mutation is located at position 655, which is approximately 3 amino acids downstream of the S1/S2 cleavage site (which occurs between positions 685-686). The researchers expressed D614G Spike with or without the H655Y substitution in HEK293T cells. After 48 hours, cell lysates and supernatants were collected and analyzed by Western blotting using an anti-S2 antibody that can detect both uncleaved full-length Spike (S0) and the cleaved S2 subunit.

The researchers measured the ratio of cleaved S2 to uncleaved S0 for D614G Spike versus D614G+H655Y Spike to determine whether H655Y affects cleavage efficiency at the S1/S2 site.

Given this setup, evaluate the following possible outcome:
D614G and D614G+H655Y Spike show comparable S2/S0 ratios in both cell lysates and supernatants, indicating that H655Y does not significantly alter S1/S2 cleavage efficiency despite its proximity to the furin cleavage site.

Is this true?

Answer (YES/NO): YES